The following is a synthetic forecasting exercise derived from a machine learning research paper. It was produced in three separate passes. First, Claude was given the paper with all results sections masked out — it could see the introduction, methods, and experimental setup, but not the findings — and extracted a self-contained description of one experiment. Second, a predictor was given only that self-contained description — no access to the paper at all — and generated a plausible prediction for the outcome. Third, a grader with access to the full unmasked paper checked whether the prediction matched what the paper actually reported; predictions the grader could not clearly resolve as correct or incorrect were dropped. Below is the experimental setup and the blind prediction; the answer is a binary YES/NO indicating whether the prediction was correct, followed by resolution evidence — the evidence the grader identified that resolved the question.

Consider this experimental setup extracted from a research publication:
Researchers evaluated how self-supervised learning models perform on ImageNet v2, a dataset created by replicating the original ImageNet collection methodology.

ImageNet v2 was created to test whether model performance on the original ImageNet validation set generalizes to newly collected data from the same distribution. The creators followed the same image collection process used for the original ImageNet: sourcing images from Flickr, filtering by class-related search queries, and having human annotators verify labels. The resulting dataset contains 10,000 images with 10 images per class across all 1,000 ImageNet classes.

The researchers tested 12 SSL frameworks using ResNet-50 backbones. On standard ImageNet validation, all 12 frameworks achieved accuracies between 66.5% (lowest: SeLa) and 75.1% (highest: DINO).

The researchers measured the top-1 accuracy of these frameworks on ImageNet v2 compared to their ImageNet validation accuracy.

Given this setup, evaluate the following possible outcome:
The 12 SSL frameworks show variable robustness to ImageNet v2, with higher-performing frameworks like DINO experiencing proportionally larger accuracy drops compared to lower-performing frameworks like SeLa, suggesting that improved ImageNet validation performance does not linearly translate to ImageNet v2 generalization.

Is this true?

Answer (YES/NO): NO